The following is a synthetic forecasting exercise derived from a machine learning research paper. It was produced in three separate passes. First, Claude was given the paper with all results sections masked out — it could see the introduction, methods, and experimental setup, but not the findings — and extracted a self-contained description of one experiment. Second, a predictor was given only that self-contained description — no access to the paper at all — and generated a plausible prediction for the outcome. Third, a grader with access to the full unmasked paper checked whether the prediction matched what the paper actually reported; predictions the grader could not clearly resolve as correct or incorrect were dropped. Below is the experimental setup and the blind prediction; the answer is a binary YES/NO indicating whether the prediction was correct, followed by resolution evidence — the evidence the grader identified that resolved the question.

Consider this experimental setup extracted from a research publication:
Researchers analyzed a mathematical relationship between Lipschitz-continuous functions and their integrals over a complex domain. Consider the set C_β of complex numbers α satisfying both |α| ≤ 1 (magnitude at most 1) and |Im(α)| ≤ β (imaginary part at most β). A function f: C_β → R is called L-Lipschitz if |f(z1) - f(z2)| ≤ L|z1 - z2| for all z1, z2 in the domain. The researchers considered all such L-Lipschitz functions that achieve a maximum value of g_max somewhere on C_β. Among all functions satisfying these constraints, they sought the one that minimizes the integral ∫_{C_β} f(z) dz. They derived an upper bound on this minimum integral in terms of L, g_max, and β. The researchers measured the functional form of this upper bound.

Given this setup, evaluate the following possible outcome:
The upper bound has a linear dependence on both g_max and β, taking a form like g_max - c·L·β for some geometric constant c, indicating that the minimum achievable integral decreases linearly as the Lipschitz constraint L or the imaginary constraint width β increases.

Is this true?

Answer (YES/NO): NO